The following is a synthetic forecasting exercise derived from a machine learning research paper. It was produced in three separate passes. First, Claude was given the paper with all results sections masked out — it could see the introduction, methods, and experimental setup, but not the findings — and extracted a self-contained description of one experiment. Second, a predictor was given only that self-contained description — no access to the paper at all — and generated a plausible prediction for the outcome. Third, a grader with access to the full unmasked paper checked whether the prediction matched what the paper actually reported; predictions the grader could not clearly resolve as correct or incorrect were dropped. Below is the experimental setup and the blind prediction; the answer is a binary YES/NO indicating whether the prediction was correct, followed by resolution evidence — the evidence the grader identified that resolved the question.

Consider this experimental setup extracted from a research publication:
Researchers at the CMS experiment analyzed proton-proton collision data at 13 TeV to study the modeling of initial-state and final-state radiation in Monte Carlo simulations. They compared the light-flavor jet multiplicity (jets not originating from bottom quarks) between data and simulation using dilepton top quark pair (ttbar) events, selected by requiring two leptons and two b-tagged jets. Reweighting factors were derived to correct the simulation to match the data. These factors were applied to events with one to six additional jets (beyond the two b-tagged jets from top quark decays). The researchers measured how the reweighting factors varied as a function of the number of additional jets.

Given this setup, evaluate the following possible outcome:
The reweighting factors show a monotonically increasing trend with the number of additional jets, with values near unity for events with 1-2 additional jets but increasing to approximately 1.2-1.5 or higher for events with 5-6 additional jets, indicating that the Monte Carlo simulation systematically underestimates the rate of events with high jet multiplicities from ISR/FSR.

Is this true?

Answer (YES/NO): NO